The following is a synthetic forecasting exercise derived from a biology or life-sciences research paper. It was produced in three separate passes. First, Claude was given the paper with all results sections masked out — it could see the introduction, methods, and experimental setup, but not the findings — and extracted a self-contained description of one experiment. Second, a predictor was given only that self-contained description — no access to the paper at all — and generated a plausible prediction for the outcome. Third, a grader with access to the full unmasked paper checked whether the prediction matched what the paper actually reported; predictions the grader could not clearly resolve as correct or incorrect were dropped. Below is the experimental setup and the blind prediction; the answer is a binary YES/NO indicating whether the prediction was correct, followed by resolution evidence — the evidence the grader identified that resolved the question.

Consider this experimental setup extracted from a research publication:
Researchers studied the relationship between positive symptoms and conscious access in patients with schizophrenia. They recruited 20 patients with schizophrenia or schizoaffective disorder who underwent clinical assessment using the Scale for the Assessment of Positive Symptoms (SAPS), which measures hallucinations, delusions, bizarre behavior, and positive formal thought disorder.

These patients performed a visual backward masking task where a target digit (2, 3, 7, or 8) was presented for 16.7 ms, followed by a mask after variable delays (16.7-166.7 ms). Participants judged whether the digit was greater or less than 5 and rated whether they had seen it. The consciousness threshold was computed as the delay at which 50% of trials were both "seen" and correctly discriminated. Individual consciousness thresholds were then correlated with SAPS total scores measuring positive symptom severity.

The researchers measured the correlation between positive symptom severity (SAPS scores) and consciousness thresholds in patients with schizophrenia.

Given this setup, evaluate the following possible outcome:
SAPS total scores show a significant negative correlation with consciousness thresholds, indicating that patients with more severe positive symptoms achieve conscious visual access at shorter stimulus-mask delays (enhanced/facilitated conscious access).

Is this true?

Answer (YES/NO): NO